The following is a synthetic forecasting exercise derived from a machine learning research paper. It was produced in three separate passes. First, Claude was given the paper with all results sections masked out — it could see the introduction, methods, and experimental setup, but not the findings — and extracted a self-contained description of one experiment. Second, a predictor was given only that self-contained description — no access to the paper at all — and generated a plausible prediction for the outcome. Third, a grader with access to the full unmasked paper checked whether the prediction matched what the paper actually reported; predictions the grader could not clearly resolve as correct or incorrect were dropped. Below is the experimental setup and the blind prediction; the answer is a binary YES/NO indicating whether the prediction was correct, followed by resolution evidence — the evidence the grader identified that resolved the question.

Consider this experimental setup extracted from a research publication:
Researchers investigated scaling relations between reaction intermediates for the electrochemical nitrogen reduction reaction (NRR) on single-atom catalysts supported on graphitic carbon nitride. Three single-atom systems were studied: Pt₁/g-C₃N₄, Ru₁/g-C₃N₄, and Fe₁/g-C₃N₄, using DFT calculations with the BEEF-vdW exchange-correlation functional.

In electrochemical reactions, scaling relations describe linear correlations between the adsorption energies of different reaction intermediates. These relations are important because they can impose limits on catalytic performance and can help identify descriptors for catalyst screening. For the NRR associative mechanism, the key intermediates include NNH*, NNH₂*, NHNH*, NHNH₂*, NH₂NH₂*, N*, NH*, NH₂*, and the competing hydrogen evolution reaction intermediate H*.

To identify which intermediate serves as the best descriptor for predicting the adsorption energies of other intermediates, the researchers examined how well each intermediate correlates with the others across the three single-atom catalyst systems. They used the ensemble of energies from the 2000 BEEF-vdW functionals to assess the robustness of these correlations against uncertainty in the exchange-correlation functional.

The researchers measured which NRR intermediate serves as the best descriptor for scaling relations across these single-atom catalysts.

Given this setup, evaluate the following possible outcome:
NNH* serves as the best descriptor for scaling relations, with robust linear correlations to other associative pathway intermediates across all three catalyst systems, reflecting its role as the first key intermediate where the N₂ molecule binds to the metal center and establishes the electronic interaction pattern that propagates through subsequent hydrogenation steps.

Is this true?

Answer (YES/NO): YES